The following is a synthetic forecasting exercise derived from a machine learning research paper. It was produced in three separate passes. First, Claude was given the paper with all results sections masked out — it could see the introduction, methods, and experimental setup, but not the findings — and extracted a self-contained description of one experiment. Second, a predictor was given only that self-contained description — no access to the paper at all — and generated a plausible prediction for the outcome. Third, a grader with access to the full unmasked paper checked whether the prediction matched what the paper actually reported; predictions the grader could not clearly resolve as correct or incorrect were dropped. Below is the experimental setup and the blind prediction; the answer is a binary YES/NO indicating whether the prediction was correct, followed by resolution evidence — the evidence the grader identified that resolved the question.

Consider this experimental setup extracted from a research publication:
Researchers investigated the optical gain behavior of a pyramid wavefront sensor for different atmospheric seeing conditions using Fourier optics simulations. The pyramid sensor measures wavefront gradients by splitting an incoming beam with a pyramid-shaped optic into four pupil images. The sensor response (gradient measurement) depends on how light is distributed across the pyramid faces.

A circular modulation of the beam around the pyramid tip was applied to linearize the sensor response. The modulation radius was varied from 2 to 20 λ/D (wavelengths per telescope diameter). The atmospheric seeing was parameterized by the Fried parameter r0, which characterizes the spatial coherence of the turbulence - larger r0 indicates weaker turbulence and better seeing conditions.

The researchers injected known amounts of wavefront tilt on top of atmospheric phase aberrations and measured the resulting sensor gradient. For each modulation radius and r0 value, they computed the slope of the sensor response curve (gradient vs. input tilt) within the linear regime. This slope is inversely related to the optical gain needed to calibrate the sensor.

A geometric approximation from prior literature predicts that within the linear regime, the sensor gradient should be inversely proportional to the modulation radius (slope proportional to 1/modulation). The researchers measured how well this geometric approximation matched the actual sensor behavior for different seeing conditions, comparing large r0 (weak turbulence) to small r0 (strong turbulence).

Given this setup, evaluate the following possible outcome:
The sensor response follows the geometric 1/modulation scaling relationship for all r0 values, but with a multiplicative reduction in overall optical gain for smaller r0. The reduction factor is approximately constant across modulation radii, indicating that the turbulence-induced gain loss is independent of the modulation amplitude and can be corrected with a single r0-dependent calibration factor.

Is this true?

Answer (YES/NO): NO